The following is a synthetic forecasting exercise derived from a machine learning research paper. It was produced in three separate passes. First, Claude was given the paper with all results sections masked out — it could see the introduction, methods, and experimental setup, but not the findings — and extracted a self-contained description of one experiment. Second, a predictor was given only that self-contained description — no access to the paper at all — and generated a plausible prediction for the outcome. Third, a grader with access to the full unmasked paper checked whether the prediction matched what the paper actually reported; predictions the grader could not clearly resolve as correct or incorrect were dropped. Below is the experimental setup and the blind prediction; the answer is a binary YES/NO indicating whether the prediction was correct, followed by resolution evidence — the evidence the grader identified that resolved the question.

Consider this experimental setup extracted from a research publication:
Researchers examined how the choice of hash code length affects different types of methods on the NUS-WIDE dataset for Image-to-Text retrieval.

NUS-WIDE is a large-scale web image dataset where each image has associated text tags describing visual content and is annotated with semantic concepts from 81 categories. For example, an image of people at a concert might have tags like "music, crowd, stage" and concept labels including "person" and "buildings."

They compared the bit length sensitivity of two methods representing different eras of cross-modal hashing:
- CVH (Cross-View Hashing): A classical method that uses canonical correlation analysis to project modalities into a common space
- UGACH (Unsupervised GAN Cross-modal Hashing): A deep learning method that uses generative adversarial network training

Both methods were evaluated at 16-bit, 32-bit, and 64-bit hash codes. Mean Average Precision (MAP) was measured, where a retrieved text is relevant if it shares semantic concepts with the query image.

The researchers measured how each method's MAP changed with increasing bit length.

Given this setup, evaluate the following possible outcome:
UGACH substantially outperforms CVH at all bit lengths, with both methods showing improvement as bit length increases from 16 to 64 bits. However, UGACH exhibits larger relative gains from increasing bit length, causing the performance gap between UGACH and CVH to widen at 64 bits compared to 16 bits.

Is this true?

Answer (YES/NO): NO